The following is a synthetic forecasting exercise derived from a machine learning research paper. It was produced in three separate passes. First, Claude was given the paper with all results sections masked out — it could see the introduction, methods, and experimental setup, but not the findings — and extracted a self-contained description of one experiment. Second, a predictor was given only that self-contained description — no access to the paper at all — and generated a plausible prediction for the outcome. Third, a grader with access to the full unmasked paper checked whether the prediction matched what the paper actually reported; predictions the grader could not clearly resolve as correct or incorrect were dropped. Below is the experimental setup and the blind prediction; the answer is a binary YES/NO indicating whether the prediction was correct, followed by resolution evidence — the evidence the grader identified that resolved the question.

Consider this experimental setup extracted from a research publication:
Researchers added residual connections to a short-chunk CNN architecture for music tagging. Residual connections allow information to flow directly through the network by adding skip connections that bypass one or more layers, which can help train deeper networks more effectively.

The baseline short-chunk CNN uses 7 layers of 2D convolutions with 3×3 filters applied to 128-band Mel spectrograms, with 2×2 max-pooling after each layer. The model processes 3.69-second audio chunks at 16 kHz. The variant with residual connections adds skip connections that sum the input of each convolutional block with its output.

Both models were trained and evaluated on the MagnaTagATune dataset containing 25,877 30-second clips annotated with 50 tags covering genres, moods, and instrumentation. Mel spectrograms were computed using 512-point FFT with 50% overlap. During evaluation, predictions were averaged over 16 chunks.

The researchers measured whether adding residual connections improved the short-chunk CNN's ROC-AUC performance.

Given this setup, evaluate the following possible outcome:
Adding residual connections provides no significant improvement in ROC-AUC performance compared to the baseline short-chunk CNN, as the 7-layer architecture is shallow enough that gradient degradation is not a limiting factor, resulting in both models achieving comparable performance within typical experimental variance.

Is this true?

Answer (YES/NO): YES